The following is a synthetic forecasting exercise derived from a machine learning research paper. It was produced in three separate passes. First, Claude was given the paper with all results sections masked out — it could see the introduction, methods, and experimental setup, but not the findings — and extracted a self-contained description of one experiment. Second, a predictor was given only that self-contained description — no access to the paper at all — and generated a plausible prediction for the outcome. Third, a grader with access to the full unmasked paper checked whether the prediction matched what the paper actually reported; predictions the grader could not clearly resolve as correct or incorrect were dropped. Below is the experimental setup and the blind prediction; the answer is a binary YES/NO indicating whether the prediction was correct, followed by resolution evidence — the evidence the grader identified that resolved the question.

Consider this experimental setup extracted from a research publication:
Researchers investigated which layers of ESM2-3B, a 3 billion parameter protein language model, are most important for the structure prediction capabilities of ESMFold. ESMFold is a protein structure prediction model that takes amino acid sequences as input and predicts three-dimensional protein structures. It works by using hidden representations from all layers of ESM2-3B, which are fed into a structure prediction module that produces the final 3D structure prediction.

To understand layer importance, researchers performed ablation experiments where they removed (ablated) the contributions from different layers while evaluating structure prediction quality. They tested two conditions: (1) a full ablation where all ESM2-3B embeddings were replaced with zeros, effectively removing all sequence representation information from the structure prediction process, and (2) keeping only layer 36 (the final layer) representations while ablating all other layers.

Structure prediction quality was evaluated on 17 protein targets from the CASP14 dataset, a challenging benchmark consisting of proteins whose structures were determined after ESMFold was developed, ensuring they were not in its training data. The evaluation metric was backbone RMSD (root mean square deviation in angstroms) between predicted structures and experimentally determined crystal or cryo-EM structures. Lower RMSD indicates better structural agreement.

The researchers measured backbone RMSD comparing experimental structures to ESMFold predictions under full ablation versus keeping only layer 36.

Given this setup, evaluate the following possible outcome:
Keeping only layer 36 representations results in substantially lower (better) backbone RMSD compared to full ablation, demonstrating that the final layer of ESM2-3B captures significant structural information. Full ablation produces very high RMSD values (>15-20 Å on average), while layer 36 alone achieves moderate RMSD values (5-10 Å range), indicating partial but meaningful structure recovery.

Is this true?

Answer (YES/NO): NO